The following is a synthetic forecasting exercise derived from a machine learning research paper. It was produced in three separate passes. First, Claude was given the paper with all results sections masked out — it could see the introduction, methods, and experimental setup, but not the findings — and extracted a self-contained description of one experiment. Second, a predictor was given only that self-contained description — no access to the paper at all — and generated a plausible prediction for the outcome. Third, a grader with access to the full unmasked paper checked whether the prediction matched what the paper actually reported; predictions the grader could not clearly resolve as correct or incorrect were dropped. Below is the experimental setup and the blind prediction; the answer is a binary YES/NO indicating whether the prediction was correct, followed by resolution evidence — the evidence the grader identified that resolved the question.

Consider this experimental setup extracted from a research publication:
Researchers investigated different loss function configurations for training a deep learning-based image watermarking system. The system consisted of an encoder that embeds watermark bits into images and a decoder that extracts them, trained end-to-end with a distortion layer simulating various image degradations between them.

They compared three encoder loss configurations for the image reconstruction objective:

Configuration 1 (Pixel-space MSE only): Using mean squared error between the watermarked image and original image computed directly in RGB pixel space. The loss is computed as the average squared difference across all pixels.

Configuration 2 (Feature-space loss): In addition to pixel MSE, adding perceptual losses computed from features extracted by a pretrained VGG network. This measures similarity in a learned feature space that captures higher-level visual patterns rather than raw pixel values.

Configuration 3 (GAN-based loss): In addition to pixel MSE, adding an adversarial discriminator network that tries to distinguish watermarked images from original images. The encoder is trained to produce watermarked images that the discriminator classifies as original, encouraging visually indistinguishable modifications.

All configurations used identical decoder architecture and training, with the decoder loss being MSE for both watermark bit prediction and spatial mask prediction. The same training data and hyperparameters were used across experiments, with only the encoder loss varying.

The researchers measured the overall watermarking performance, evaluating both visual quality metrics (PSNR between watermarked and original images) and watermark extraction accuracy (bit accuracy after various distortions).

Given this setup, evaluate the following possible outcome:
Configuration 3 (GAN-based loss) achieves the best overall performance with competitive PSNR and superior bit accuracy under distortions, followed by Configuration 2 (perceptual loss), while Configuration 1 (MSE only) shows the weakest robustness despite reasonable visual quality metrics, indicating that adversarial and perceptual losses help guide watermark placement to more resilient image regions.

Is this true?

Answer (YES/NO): NO